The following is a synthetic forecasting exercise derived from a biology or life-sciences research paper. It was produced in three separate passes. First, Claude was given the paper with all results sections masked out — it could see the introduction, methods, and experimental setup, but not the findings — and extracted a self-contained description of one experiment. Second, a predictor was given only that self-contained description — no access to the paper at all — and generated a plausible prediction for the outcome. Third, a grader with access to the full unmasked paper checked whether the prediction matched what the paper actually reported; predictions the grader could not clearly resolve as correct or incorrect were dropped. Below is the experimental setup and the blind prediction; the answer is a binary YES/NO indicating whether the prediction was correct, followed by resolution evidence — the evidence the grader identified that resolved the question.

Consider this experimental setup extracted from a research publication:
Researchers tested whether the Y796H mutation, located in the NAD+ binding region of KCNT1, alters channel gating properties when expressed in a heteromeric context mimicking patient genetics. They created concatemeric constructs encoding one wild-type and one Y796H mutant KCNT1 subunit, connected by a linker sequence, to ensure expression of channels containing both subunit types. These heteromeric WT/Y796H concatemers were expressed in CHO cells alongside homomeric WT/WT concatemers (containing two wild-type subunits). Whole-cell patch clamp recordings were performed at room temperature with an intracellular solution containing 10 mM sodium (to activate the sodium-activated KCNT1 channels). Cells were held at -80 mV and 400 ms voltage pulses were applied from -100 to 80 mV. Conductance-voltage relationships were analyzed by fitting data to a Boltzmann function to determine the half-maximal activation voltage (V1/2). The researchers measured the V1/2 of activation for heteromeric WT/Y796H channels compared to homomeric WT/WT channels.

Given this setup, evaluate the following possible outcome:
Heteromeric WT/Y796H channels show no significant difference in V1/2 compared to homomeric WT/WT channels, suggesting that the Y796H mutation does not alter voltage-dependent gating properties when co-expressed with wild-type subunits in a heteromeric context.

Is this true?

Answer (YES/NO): NO